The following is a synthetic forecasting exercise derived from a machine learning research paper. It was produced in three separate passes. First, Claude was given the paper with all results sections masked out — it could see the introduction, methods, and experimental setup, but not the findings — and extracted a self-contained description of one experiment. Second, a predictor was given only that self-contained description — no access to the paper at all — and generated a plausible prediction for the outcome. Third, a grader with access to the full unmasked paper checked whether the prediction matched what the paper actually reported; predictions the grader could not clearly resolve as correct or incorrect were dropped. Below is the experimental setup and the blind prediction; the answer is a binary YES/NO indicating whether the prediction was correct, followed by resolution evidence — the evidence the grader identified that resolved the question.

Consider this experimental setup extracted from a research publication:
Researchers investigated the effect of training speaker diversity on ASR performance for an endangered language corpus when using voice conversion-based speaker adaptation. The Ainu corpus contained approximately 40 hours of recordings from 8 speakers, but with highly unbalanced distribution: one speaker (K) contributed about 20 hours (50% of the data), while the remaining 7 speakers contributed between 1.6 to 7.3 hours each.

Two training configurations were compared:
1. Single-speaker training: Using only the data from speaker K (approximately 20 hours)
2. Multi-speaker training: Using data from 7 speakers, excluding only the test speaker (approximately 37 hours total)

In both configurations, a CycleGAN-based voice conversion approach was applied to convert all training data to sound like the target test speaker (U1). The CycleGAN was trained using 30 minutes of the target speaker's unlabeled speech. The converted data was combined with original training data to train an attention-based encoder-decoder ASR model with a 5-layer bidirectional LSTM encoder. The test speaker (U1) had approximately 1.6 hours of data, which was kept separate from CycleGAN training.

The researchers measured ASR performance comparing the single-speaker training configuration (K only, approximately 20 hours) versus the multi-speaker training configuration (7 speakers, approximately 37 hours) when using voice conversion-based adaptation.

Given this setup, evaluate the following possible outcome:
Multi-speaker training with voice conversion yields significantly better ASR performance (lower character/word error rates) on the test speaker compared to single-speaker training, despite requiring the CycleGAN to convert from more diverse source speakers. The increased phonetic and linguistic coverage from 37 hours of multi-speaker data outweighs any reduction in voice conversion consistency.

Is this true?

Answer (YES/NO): YES